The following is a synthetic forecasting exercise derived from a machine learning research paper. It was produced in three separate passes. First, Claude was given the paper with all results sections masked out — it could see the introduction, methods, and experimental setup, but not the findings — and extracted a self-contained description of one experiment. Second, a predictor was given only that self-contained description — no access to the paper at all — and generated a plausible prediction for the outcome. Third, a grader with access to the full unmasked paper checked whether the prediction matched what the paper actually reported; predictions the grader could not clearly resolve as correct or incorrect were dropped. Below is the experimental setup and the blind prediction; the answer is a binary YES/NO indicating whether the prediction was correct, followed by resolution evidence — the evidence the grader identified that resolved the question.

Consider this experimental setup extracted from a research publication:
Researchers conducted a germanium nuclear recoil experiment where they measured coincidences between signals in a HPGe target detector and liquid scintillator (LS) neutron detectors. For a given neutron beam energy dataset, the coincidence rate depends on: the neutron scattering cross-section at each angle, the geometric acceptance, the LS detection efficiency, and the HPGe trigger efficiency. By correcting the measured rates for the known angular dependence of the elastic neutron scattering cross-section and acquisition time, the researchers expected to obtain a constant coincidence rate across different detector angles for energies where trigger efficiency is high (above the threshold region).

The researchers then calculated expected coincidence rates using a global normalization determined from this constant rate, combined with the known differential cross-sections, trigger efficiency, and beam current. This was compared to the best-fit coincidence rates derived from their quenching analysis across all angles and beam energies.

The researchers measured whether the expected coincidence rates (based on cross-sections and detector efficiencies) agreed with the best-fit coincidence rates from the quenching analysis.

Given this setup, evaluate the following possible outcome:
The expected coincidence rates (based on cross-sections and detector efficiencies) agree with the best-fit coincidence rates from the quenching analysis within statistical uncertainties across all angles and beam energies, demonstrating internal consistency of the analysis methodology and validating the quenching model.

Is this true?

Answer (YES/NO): YES